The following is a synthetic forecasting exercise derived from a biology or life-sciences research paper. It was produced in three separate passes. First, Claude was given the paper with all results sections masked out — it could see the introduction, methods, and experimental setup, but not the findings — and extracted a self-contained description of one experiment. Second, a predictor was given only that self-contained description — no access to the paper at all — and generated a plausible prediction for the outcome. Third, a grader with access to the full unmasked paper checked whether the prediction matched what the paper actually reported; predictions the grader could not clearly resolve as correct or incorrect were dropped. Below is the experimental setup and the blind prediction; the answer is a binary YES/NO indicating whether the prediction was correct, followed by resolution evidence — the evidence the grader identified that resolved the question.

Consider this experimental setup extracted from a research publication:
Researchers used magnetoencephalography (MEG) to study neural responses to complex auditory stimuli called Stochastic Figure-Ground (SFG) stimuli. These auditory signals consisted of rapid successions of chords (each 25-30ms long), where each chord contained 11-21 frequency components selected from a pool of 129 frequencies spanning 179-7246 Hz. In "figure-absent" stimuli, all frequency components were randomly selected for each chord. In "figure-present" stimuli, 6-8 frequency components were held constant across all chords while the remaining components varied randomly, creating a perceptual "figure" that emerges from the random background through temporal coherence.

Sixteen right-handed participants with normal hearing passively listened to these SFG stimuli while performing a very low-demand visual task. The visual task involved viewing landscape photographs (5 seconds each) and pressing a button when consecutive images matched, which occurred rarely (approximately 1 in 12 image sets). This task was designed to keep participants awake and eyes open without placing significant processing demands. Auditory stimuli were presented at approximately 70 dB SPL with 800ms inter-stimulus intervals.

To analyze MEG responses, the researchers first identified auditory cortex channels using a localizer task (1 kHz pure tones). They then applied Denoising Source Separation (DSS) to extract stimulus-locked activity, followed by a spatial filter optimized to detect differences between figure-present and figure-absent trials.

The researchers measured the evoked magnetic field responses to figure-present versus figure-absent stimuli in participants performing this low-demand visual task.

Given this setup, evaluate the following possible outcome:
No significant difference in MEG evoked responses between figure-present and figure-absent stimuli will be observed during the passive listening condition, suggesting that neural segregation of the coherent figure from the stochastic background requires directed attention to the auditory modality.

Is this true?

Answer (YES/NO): NO